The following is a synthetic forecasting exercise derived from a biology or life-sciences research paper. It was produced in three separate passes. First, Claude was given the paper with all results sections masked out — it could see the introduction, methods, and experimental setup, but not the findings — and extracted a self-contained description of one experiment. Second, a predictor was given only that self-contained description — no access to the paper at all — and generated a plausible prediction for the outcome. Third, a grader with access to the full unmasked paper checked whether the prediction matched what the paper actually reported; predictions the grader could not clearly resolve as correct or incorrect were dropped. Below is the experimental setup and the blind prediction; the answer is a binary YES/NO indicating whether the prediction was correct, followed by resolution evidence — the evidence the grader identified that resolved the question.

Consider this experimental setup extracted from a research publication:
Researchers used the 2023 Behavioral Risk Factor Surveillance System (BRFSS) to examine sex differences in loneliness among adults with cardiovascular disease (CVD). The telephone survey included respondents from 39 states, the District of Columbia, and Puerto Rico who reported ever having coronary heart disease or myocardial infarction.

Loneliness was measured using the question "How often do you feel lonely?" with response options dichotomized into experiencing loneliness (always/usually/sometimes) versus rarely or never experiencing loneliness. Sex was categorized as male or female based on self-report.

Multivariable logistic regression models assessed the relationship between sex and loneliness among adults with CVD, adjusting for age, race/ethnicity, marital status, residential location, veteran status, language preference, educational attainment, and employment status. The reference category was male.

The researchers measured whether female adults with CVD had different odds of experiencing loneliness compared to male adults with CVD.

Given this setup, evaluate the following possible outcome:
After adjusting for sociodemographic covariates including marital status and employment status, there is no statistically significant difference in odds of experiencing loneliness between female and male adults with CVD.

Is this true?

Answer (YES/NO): NO